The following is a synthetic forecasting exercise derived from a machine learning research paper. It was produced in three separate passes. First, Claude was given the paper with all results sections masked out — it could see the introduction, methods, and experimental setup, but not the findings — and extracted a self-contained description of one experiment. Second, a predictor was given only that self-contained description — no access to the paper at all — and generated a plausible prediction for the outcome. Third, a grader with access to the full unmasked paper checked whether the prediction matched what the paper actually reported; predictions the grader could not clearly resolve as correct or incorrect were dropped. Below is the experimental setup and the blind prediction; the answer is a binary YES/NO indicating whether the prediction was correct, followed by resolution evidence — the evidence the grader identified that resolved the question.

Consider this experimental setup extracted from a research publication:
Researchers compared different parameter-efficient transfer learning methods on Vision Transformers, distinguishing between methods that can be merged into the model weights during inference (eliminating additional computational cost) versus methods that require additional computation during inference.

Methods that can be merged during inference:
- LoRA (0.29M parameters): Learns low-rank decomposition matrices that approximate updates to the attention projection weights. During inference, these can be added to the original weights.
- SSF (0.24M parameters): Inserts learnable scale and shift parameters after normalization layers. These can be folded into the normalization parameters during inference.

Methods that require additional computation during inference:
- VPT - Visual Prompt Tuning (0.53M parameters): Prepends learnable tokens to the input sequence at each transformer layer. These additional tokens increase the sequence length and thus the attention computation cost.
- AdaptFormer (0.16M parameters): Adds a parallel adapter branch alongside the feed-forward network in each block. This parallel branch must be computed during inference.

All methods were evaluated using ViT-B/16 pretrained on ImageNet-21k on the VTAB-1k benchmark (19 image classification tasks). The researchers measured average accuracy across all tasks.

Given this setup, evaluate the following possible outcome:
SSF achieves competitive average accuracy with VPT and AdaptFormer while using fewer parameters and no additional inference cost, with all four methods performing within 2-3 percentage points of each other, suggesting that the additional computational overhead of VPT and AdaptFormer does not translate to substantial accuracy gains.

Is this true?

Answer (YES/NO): NO